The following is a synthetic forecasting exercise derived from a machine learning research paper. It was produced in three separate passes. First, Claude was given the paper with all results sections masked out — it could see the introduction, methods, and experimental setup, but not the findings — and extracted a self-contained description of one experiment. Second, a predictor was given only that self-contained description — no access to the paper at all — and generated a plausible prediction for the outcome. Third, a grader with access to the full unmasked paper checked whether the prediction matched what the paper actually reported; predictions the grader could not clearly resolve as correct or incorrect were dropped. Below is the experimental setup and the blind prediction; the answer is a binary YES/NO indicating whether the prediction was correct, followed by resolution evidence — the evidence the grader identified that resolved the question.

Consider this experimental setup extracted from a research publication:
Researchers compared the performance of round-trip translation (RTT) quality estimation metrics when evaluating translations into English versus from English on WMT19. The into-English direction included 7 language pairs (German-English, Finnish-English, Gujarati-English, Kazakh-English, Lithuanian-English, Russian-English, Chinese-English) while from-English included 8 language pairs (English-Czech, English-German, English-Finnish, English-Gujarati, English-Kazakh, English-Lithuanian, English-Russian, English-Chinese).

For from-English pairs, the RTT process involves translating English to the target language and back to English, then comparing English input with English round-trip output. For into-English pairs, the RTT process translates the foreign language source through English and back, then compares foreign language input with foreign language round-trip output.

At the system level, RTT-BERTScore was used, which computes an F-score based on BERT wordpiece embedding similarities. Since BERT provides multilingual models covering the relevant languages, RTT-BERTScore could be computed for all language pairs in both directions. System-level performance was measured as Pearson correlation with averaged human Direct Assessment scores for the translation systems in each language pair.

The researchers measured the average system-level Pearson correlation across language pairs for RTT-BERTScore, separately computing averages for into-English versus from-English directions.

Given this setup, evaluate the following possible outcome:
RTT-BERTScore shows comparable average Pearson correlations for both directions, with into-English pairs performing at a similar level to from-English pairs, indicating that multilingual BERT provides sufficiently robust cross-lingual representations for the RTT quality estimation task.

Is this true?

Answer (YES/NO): NO